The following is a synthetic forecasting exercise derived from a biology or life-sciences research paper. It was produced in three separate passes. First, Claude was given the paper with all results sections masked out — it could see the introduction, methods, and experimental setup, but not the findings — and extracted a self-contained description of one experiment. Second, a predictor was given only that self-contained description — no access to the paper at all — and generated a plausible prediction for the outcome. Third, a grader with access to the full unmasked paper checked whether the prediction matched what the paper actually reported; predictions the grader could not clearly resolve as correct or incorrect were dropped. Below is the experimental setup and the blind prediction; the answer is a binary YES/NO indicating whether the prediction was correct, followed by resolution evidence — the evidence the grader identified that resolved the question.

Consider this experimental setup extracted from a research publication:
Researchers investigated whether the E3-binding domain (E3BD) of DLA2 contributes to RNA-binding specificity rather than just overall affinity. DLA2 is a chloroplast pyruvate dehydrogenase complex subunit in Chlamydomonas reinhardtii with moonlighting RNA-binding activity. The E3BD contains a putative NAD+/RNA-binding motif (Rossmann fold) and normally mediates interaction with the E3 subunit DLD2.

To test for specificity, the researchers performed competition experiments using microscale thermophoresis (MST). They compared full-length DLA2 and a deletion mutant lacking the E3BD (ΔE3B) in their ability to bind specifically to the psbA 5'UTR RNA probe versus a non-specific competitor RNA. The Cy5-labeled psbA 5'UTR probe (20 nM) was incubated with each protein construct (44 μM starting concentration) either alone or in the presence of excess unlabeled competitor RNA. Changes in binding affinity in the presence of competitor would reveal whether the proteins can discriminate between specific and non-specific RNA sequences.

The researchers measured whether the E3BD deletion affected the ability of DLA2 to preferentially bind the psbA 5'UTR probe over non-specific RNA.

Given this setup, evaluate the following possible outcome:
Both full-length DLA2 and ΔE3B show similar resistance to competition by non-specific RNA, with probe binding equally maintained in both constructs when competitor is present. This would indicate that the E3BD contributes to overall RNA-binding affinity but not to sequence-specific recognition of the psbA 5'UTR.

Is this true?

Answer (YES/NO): NO